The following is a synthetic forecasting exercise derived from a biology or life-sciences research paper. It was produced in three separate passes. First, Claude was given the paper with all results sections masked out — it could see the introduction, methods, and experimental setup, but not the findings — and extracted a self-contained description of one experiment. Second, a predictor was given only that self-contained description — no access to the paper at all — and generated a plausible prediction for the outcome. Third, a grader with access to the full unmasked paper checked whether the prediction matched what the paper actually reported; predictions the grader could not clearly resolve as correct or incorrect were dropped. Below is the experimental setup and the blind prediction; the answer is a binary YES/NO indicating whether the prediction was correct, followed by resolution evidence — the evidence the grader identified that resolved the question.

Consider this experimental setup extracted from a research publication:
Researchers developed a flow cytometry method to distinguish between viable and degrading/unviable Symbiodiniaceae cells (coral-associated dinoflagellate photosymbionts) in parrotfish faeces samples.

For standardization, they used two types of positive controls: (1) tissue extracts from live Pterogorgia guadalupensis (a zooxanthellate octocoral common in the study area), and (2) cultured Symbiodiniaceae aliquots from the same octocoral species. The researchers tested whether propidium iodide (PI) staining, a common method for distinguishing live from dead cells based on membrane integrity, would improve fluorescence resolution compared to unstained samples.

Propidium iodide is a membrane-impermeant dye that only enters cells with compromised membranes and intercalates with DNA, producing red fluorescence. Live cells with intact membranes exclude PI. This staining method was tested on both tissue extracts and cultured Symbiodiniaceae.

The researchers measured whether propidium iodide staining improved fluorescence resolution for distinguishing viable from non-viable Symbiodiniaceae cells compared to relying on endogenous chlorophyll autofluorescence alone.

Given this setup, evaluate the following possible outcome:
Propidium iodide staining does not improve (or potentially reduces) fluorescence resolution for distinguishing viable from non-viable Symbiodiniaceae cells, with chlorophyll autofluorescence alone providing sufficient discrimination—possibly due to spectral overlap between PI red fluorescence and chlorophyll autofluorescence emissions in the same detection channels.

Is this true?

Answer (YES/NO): YES